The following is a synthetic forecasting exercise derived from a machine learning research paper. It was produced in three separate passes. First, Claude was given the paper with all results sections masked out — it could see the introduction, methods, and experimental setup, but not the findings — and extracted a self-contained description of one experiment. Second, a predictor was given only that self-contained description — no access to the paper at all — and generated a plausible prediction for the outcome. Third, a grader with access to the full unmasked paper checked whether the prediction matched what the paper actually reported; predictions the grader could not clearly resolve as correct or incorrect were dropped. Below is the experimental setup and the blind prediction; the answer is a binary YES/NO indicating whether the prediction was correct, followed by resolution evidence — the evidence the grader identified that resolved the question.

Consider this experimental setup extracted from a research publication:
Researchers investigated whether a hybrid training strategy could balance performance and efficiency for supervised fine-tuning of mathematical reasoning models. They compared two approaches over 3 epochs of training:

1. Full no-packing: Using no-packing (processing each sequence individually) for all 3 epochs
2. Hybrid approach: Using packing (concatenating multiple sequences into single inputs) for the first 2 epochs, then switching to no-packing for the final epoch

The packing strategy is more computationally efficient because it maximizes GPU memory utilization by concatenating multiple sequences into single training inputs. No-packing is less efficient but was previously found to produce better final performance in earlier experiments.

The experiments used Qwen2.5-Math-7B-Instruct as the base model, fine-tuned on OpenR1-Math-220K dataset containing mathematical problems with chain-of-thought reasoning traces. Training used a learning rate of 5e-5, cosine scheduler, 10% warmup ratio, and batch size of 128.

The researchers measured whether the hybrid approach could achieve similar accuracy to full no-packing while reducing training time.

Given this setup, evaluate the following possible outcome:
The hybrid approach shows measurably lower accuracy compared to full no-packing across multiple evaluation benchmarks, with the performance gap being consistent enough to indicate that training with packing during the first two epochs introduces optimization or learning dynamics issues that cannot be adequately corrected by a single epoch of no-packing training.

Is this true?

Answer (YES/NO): NO